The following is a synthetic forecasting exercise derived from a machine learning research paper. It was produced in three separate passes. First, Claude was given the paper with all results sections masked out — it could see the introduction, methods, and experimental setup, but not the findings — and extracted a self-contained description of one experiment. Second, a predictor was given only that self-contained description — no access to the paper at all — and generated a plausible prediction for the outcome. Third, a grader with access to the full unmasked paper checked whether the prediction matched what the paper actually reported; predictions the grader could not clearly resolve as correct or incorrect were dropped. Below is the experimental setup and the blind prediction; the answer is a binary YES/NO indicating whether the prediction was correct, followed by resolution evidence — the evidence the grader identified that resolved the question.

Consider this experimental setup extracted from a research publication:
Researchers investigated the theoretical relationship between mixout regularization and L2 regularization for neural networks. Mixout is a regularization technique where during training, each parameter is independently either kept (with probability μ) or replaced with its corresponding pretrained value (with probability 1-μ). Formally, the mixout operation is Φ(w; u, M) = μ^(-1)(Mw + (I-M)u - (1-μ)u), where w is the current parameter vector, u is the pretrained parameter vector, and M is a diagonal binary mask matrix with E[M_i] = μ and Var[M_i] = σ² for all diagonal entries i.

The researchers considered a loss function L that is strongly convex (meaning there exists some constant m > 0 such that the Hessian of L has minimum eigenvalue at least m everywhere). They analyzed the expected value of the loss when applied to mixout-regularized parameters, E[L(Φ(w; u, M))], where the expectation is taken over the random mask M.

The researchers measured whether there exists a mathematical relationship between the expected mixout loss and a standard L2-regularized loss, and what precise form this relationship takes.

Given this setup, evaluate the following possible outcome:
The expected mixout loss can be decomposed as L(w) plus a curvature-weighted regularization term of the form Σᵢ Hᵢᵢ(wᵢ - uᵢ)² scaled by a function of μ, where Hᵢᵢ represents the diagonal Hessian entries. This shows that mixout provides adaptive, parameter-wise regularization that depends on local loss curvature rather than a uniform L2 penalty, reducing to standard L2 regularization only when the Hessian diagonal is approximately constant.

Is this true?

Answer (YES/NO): NO